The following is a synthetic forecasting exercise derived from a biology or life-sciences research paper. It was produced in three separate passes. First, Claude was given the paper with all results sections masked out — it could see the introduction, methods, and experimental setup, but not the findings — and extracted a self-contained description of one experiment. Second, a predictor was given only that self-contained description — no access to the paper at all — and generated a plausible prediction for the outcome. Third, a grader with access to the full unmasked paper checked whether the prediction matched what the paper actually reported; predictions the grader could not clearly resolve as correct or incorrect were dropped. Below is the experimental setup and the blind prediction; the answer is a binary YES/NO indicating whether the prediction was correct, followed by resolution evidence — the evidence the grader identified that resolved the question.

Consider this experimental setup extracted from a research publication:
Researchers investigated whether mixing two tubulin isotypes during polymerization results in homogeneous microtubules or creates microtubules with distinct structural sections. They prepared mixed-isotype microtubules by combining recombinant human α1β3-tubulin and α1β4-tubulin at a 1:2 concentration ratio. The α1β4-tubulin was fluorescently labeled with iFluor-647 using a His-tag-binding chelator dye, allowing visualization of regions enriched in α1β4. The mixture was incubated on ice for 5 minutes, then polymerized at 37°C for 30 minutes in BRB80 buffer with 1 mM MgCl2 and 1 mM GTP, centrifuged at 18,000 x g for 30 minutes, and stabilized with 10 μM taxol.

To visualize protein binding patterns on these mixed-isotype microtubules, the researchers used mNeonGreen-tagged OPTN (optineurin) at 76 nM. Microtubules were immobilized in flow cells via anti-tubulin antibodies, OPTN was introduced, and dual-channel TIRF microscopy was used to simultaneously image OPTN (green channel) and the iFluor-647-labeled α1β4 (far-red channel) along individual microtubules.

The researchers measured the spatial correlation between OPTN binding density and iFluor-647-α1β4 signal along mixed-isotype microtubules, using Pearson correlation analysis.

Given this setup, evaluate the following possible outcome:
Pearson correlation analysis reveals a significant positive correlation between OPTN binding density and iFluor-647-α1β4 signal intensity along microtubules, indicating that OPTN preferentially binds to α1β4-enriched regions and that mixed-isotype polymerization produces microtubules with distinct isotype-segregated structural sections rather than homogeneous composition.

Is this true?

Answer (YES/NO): YES